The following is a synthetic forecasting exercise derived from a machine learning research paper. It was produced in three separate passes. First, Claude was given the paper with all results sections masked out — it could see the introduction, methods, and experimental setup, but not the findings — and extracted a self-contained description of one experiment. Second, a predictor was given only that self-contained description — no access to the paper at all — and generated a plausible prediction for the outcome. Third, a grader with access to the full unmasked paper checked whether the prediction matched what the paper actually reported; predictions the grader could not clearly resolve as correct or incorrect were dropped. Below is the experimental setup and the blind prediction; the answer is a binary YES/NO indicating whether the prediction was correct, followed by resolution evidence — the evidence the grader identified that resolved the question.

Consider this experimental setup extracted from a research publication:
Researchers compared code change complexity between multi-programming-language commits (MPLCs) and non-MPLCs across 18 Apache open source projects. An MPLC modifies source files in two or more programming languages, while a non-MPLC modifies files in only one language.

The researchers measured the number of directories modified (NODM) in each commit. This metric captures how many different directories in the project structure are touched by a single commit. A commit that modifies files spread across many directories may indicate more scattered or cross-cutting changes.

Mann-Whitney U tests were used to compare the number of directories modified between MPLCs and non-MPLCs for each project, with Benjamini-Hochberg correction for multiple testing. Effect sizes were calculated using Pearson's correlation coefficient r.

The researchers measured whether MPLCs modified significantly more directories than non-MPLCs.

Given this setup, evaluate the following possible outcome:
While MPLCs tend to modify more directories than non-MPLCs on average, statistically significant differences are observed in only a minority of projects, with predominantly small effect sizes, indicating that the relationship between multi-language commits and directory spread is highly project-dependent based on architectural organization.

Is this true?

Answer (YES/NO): NO